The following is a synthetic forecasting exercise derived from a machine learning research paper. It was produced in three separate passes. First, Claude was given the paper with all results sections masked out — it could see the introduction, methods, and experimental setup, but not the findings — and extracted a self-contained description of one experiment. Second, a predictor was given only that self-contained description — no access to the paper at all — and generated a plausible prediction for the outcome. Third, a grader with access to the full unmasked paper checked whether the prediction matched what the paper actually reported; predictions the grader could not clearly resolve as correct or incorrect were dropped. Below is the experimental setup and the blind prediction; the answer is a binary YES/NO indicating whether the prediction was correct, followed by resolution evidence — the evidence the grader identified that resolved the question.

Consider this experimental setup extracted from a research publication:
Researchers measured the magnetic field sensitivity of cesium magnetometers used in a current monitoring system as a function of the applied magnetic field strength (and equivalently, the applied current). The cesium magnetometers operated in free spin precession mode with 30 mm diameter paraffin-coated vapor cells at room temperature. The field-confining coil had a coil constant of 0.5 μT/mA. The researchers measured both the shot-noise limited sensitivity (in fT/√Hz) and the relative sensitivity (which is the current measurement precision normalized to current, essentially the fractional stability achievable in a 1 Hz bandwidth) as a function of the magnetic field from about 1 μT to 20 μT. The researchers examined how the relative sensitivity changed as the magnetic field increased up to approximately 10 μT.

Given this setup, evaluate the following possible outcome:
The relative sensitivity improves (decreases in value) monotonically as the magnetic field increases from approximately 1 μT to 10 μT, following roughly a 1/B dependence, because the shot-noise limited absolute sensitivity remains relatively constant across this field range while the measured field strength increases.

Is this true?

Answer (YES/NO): NO